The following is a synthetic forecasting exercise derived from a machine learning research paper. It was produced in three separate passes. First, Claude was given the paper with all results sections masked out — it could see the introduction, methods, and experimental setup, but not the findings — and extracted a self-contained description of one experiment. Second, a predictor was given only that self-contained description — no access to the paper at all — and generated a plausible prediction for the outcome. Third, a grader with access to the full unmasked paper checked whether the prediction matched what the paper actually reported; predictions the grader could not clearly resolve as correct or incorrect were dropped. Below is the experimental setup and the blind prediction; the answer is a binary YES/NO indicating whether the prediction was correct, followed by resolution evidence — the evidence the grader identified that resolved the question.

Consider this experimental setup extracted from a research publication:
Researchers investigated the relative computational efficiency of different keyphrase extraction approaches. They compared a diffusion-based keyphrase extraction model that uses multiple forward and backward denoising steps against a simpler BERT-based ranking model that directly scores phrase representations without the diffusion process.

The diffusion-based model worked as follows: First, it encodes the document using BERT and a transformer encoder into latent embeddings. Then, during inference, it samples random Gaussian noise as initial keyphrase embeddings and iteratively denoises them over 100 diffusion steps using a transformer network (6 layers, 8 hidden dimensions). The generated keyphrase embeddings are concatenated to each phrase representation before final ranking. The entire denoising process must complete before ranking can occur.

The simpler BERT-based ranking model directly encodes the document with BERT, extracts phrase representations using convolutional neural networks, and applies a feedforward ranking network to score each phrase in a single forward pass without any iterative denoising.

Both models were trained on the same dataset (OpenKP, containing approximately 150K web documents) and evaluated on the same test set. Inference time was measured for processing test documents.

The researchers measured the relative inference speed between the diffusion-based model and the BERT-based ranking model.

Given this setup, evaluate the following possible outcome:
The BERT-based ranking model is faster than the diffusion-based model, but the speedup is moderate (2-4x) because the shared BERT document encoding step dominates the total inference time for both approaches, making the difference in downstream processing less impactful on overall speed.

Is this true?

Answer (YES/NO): YES